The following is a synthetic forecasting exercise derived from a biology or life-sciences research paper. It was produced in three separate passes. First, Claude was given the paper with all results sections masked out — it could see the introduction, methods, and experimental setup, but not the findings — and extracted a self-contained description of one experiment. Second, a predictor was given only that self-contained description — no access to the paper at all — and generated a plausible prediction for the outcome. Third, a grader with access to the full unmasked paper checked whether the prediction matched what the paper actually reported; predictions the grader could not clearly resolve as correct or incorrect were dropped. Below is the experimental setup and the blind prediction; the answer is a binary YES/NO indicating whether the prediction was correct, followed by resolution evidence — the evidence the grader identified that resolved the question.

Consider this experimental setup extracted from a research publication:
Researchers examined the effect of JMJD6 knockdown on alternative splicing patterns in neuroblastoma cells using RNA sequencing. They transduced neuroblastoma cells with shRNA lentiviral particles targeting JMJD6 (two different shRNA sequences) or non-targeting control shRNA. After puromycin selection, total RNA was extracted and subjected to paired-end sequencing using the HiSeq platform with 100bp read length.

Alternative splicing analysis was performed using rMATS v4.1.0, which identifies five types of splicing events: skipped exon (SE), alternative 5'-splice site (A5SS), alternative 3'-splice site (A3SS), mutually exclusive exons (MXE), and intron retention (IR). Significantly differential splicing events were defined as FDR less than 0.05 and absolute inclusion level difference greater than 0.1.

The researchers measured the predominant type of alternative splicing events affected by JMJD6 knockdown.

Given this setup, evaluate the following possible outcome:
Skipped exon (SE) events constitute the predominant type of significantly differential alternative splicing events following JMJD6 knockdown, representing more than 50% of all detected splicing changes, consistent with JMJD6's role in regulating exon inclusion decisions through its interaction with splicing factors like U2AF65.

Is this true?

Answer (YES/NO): YES